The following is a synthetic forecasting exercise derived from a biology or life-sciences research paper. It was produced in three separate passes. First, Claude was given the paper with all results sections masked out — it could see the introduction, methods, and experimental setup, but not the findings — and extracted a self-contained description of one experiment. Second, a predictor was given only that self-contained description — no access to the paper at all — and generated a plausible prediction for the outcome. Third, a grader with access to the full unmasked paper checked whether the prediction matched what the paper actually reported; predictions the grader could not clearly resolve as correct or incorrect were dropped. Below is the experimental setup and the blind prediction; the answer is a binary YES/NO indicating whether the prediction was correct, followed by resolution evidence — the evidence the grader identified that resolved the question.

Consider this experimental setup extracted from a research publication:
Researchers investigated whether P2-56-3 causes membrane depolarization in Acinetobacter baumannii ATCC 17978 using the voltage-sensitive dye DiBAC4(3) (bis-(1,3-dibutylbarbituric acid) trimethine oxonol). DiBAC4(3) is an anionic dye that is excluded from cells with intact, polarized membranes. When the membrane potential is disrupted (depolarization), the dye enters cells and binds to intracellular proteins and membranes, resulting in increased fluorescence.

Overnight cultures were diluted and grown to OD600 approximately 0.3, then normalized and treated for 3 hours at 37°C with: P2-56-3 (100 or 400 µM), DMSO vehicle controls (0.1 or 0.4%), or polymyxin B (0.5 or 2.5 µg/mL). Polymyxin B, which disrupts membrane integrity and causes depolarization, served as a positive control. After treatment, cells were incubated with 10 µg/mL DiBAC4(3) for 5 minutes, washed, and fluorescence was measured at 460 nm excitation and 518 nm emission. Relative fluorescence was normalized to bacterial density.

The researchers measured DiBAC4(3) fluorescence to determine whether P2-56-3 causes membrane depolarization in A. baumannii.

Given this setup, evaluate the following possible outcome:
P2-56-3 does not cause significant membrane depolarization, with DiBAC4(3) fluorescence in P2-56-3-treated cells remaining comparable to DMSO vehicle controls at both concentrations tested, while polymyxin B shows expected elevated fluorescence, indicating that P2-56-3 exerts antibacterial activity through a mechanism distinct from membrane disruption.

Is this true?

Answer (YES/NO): NO